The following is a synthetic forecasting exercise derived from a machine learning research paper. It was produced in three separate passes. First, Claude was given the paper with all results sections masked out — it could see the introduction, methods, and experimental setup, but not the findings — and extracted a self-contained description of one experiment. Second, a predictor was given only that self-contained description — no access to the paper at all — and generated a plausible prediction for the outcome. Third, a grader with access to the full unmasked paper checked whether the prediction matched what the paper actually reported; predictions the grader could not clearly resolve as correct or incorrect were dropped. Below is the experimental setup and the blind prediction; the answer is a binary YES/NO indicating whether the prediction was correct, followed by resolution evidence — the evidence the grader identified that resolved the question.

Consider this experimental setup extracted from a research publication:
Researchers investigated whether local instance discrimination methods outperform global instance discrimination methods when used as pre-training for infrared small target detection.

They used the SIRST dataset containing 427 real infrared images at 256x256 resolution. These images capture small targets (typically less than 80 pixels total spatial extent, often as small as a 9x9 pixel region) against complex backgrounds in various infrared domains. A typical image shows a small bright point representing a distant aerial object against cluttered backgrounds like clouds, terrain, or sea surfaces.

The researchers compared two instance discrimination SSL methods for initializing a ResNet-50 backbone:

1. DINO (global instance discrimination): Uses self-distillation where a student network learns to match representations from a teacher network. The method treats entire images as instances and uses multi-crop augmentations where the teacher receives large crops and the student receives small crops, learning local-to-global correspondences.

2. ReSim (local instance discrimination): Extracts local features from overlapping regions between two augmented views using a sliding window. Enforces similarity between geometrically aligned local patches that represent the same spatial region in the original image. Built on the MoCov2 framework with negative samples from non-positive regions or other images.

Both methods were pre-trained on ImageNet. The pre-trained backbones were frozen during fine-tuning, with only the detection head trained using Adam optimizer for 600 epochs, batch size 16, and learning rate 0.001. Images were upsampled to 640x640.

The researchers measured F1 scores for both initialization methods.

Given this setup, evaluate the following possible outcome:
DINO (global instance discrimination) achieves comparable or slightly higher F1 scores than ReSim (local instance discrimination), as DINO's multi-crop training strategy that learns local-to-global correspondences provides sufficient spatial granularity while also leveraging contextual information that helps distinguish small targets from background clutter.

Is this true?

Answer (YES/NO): NO